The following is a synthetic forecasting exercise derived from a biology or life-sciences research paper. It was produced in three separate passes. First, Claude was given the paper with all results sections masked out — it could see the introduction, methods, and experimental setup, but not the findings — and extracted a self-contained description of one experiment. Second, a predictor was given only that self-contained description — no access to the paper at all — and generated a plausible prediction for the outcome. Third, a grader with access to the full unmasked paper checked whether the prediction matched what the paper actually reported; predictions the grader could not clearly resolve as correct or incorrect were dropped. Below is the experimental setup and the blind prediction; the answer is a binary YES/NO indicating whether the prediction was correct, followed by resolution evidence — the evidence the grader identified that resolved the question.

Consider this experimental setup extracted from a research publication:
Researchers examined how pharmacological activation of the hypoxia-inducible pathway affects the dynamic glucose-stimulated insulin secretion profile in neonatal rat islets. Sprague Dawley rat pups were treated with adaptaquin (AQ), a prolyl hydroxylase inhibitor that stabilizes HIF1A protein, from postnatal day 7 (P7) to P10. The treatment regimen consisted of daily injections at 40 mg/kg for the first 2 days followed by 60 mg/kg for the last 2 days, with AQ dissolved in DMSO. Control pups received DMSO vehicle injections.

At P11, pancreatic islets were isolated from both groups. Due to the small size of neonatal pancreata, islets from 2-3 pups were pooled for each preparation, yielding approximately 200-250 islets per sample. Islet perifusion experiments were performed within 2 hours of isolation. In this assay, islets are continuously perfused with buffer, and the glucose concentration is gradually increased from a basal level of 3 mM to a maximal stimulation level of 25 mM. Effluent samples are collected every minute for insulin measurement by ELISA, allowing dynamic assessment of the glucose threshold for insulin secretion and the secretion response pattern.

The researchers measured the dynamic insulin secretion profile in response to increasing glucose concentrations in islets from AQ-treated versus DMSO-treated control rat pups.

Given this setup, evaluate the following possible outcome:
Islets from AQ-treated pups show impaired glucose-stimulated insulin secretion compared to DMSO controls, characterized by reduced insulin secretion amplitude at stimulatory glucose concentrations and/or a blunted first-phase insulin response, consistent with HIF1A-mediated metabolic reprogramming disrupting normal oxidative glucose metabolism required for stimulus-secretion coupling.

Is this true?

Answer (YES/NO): NO